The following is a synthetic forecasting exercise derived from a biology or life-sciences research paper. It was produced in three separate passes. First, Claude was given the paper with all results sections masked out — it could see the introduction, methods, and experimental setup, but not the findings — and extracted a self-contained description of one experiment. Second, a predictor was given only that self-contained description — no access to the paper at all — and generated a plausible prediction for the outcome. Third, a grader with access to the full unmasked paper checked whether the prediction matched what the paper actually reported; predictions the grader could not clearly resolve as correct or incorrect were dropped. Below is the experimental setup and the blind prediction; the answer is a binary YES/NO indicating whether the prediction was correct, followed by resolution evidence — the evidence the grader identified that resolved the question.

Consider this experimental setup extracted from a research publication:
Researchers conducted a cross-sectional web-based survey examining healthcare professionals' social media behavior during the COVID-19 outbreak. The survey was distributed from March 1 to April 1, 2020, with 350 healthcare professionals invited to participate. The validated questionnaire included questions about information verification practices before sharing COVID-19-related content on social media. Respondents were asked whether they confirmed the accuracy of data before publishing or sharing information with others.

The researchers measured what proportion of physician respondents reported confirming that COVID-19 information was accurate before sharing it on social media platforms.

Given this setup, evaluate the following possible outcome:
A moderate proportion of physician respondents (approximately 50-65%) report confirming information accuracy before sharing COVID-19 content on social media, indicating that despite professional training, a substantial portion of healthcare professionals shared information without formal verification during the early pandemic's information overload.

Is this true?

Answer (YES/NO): YES